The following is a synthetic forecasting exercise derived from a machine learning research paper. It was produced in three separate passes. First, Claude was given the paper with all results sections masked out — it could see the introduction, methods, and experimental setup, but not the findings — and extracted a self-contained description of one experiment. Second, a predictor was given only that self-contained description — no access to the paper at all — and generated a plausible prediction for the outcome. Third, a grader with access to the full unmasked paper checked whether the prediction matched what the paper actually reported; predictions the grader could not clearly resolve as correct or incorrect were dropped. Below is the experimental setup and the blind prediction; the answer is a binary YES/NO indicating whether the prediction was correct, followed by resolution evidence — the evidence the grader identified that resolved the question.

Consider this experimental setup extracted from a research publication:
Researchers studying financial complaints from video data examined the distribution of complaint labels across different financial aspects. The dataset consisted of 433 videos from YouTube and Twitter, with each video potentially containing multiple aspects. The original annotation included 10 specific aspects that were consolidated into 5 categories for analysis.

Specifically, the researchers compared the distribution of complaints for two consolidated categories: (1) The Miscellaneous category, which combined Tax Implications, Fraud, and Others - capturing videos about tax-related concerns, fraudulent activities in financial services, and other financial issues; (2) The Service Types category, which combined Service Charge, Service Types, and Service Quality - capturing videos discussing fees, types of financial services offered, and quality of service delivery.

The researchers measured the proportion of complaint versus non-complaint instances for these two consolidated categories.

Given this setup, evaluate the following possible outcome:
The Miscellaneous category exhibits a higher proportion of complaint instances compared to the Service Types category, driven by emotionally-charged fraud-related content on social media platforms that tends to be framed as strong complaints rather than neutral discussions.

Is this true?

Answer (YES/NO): YES